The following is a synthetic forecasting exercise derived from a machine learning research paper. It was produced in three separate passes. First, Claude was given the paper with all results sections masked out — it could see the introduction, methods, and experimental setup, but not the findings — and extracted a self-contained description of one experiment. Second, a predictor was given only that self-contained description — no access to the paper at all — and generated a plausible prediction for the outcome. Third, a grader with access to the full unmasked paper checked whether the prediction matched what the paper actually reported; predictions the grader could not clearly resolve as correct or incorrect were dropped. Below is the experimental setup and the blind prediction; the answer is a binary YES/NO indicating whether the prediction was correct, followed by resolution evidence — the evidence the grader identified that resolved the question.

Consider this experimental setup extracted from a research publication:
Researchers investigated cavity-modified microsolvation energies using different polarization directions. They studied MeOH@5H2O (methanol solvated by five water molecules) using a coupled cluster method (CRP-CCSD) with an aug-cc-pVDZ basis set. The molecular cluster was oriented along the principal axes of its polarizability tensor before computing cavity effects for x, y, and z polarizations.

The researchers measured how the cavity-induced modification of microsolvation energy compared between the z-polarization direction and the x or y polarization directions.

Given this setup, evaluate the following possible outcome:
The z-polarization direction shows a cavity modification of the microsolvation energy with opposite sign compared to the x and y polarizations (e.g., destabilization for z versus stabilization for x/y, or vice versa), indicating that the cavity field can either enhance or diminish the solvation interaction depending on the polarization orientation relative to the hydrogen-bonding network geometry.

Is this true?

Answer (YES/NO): NO